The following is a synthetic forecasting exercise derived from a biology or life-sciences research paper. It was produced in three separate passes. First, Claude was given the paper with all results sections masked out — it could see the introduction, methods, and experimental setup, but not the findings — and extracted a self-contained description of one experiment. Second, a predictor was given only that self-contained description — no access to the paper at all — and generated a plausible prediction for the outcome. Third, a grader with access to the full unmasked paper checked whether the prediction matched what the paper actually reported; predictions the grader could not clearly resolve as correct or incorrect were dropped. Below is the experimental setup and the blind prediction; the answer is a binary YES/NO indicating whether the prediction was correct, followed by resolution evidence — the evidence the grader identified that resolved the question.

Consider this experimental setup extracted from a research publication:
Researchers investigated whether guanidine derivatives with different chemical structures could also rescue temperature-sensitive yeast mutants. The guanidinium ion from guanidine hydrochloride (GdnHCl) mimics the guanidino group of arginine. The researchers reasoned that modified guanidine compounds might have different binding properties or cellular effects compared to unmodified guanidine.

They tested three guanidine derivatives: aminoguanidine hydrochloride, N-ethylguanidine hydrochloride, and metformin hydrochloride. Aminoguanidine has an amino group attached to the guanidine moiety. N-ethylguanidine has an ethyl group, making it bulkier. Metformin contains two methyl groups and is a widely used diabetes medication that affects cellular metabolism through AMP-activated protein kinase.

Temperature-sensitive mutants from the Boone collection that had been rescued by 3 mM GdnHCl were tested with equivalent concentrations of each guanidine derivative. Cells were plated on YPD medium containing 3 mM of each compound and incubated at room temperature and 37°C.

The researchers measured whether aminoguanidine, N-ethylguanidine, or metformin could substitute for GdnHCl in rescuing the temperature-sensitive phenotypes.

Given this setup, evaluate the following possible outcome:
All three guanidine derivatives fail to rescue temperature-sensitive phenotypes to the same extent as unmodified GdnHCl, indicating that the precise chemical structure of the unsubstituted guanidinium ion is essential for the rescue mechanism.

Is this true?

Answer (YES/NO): NO